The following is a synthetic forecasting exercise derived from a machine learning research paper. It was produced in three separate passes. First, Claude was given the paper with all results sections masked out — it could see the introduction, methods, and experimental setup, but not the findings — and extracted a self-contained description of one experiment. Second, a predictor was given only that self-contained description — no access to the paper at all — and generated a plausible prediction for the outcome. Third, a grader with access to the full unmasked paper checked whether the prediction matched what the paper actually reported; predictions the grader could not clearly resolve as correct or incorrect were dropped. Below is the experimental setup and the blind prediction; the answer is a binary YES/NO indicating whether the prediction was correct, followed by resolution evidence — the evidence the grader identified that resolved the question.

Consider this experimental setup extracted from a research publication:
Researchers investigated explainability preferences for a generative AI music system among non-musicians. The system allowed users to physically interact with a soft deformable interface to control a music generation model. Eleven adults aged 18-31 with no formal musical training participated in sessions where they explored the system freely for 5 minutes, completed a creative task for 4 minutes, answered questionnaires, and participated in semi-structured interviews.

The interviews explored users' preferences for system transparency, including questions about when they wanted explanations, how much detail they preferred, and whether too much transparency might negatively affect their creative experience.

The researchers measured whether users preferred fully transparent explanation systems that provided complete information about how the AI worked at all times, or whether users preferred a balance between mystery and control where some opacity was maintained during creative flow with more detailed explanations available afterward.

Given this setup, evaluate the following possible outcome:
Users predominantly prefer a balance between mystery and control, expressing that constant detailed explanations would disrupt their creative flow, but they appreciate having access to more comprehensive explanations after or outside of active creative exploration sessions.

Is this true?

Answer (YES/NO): YES